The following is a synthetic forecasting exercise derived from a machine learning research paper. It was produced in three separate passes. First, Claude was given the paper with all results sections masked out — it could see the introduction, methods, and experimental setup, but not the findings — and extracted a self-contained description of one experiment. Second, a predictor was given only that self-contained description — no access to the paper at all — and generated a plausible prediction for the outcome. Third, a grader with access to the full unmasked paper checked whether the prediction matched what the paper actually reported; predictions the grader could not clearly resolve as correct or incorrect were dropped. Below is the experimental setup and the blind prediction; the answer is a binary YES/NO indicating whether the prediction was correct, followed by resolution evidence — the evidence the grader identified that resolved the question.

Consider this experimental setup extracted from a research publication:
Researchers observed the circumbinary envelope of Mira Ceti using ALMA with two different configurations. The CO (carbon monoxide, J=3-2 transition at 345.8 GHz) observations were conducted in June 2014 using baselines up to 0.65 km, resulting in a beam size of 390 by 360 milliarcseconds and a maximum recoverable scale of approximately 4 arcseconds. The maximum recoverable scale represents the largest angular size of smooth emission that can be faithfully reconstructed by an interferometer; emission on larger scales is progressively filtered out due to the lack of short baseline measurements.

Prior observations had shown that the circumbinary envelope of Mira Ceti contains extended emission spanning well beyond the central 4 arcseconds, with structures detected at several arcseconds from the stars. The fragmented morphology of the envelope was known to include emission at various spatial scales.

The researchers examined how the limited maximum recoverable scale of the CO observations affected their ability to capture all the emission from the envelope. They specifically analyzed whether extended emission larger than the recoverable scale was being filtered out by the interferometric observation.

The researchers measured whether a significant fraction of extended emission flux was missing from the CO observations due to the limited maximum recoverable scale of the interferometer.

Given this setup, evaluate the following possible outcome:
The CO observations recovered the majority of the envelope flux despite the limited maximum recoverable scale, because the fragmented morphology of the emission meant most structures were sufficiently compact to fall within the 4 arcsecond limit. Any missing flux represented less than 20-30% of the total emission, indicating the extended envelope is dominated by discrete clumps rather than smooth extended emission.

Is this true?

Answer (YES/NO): NO